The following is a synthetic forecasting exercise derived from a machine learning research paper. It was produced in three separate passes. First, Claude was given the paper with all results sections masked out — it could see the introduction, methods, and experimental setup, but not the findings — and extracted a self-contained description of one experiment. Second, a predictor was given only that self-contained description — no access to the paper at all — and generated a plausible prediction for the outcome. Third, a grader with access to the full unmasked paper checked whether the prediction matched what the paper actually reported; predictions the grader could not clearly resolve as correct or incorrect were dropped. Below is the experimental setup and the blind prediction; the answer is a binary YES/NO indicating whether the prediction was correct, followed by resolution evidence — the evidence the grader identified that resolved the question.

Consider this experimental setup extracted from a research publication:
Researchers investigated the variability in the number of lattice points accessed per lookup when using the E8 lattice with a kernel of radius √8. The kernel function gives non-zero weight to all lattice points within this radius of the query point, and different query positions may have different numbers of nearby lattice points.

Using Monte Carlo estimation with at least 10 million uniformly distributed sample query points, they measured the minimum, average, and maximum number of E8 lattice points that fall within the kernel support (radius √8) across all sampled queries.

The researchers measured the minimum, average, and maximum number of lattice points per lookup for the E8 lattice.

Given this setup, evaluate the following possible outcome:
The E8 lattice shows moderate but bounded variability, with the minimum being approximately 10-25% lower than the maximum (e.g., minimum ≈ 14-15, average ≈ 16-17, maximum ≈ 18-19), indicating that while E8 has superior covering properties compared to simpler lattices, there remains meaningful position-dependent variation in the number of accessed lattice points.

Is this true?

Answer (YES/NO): NO